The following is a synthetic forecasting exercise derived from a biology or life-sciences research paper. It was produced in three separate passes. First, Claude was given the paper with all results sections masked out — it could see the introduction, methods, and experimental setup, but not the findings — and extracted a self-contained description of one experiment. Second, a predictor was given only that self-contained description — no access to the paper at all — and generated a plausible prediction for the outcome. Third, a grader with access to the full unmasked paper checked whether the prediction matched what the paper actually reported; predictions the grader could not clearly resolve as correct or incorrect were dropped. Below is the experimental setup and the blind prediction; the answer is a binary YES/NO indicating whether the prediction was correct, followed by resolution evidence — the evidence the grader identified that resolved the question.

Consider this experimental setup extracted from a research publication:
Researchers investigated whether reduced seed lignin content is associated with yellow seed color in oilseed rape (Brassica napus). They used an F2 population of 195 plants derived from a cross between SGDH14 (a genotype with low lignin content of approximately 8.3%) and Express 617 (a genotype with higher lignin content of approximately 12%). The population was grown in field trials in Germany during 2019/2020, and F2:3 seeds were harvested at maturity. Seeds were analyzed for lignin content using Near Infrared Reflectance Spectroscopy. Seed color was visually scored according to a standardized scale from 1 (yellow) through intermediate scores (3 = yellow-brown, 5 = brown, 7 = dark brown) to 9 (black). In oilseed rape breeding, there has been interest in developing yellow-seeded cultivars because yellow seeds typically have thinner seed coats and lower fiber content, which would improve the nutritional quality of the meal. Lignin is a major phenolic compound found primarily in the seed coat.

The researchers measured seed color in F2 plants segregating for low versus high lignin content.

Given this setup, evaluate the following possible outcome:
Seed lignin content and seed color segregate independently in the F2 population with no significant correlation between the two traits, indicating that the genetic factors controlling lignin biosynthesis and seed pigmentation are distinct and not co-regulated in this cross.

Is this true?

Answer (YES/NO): NO